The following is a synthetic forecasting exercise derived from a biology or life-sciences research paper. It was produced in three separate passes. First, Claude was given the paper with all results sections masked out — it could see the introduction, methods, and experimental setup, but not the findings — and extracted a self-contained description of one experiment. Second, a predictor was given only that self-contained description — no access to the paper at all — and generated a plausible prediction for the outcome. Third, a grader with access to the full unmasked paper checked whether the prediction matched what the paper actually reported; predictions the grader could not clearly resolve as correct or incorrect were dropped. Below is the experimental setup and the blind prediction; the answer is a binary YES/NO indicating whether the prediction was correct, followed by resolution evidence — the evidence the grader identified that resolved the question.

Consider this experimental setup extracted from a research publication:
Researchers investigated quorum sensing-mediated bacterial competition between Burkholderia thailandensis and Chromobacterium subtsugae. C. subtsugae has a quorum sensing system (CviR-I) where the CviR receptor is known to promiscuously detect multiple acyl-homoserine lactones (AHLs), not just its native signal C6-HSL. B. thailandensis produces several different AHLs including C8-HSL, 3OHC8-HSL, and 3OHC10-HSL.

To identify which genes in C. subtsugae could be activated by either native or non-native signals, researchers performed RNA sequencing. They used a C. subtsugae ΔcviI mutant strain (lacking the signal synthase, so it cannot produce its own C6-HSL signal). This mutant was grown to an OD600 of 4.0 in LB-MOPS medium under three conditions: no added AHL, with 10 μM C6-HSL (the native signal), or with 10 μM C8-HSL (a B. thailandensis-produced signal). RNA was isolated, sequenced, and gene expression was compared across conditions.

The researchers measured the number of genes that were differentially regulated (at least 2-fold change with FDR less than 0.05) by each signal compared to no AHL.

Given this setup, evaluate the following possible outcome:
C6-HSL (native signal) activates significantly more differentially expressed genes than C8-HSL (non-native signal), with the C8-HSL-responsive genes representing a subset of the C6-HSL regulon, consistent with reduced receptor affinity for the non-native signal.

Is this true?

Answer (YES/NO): YES